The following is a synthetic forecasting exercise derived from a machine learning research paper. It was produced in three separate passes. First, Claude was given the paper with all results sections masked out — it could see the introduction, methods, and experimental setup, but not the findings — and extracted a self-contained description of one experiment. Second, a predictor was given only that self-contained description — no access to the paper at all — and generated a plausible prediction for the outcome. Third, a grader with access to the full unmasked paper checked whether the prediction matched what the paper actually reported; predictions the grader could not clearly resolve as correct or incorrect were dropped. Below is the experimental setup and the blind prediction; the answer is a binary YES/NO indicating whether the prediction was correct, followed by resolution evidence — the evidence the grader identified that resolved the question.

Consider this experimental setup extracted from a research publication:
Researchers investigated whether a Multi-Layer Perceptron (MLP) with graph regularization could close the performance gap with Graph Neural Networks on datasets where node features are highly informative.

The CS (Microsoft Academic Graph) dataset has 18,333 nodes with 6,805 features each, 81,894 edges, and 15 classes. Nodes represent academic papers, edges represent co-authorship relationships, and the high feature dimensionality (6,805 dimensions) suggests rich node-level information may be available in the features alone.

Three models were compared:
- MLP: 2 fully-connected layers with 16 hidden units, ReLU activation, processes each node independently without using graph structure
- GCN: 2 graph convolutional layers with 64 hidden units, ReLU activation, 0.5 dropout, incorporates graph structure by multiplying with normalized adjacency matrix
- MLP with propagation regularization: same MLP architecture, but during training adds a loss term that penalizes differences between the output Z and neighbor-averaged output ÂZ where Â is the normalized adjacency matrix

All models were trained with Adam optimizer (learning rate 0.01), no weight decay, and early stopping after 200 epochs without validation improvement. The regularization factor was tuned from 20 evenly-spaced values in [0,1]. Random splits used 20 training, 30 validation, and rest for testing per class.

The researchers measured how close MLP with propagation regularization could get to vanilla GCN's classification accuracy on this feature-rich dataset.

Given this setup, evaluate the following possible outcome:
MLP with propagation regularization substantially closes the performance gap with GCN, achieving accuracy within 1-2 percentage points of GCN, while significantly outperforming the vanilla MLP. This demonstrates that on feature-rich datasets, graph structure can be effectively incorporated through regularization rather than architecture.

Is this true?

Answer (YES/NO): YES